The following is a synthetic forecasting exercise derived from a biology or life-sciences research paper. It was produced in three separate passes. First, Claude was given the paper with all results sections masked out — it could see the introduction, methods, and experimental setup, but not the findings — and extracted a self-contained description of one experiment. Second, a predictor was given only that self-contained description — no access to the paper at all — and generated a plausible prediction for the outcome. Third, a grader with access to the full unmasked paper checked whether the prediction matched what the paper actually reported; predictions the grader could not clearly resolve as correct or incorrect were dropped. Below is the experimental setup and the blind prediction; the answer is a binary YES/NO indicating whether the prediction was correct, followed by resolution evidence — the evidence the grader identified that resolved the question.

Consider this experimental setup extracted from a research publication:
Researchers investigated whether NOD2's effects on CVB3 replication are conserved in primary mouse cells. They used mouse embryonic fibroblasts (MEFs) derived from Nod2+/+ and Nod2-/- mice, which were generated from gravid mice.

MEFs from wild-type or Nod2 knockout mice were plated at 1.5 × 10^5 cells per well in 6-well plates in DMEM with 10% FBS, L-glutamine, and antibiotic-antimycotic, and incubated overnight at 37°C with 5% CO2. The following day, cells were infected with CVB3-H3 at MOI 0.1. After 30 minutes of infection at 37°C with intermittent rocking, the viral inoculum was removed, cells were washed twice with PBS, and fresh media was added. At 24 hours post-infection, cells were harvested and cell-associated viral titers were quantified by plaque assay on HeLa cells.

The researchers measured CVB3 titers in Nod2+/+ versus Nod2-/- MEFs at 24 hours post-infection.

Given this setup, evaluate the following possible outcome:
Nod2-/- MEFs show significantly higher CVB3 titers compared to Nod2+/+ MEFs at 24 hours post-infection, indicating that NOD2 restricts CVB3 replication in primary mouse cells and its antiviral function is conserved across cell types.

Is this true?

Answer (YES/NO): NO